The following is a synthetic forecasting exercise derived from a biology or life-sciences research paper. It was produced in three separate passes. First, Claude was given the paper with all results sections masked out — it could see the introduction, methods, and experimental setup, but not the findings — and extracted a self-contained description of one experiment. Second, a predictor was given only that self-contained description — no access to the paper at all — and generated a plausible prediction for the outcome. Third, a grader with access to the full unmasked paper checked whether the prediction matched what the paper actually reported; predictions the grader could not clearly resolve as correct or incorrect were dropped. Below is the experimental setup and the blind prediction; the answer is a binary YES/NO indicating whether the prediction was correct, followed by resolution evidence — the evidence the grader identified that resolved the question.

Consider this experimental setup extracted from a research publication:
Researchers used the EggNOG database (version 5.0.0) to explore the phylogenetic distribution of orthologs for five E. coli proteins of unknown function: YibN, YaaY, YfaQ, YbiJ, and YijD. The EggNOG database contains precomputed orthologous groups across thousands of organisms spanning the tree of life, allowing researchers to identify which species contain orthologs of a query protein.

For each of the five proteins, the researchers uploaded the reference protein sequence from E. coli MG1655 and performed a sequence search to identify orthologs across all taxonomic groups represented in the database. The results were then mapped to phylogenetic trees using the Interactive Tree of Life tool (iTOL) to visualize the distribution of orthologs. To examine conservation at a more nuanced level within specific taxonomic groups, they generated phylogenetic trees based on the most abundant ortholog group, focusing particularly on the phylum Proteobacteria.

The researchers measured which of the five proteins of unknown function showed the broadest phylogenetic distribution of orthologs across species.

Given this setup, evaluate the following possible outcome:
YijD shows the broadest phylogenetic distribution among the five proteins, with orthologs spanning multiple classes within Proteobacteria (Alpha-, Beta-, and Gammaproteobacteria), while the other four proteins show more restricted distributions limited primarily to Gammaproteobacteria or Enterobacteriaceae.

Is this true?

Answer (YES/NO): NO